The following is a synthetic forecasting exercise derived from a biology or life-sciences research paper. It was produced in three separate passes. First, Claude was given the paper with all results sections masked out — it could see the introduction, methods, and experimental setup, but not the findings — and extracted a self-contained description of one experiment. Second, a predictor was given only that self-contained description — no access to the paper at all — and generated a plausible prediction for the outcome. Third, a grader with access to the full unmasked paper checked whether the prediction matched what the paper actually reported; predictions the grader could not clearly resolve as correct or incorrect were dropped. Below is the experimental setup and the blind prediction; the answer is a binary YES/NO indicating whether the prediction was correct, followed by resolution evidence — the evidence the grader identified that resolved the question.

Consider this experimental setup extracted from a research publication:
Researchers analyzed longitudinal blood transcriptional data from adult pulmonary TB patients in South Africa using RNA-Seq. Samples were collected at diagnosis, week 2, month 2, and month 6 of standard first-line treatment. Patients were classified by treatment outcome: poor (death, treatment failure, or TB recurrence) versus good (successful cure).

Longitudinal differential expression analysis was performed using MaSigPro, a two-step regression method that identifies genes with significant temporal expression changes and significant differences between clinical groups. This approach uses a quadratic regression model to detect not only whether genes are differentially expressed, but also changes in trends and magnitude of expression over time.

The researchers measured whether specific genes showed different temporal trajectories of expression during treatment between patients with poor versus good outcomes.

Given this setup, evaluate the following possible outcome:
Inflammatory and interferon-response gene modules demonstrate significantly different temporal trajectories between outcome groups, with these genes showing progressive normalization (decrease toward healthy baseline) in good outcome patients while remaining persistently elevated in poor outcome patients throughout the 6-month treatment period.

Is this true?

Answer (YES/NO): YES